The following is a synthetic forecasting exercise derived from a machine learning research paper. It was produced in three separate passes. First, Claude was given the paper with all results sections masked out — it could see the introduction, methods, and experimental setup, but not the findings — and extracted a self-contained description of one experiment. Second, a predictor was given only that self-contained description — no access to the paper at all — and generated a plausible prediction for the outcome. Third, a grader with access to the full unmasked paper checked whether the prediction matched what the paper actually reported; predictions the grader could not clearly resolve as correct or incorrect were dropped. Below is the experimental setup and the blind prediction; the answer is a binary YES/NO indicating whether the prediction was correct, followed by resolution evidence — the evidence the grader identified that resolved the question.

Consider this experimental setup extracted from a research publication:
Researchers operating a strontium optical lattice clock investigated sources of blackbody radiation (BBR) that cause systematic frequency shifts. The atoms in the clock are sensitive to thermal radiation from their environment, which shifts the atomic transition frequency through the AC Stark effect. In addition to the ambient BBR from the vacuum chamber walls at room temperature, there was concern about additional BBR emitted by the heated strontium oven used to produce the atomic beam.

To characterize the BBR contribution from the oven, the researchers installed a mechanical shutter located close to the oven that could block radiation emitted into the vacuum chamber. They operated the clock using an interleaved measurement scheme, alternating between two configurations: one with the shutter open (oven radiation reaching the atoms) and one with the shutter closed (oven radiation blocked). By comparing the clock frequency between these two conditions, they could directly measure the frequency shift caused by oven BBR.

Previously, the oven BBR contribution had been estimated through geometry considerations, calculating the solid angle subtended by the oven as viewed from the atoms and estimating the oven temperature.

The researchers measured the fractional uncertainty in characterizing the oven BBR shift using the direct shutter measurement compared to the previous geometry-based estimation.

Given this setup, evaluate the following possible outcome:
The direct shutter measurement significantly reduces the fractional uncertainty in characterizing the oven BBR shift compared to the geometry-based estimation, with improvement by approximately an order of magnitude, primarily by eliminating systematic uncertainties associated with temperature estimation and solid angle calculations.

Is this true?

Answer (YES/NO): YES